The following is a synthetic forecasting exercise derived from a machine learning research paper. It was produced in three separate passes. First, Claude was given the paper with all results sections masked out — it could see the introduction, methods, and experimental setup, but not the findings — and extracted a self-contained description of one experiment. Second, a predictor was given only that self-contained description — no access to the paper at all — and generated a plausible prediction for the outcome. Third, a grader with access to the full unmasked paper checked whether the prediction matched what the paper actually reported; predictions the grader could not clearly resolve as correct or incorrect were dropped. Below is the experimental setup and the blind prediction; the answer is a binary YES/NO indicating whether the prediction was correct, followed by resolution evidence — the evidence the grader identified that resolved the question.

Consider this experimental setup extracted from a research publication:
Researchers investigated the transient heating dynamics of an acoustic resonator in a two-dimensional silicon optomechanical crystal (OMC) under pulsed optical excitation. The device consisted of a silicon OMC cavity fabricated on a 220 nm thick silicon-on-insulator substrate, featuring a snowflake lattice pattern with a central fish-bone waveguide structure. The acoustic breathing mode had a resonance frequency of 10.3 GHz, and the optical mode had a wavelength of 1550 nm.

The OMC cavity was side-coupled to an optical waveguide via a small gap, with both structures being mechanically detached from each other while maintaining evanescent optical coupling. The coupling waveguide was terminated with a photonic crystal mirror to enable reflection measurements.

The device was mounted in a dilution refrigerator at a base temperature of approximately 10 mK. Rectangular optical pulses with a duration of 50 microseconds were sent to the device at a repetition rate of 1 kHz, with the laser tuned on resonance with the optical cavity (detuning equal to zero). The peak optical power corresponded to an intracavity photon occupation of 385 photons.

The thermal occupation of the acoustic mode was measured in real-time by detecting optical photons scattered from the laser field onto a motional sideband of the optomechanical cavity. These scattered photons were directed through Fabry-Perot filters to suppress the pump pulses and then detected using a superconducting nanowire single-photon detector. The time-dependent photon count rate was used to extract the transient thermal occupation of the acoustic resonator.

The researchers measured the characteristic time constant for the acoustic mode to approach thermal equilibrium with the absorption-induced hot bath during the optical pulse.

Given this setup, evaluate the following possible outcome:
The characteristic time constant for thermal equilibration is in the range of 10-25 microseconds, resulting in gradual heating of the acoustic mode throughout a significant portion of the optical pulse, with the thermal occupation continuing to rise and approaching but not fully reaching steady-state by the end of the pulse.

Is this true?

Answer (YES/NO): NO